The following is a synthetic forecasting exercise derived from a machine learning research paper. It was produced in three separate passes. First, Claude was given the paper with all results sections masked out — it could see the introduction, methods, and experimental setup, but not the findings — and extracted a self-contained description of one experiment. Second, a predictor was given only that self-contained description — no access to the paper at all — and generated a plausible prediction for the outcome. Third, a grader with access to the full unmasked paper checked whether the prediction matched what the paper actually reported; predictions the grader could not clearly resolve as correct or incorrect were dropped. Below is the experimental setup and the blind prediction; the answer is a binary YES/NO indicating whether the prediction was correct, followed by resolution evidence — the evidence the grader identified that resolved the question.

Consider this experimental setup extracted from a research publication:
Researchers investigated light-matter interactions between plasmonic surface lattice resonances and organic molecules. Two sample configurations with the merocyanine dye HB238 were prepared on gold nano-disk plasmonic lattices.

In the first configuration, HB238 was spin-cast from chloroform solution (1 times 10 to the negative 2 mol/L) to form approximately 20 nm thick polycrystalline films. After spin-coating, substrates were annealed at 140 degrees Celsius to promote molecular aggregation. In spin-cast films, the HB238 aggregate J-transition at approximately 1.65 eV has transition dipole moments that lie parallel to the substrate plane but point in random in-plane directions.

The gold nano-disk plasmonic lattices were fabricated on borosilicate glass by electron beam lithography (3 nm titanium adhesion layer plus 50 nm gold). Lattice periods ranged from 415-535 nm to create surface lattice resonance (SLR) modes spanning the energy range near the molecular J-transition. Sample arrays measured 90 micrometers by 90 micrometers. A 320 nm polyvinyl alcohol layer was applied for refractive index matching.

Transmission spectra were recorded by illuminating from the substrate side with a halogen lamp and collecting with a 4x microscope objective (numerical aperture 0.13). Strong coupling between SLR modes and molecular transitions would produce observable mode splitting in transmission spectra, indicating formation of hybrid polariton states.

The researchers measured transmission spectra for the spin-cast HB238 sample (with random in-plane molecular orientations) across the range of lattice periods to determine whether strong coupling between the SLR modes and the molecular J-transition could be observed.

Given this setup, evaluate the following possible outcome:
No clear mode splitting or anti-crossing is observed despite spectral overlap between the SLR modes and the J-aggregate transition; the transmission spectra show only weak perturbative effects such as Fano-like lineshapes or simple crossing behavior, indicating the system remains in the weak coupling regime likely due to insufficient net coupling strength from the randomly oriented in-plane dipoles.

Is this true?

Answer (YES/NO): NO